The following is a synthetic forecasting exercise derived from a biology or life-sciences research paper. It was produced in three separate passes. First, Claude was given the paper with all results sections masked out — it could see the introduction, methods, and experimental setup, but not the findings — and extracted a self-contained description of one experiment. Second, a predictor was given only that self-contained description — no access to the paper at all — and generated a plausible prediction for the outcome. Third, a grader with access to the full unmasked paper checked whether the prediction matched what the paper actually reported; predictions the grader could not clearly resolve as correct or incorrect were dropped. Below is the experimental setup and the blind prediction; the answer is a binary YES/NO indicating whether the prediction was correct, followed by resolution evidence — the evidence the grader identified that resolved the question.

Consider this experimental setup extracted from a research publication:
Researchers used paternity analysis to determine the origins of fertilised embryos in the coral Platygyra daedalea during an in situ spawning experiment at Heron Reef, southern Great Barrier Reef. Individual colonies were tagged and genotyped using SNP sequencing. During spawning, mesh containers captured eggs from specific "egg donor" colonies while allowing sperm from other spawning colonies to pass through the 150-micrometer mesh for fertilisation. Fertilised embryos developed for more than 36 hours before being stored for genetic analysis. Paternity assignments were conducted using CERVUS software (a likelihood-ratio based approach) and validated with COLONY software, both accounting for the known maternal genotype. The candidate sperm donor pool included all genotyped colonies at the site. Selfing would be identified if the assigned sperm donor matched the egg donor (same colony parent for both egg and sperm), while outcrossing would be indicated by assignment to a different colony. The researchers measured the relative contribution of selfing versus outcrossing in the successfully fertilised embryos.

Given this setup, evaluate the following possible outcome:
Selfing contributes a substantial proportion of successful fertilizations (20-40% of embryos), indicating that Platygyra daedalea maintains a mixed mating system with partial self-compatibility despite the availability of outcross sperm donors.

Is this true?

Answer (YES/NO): NO